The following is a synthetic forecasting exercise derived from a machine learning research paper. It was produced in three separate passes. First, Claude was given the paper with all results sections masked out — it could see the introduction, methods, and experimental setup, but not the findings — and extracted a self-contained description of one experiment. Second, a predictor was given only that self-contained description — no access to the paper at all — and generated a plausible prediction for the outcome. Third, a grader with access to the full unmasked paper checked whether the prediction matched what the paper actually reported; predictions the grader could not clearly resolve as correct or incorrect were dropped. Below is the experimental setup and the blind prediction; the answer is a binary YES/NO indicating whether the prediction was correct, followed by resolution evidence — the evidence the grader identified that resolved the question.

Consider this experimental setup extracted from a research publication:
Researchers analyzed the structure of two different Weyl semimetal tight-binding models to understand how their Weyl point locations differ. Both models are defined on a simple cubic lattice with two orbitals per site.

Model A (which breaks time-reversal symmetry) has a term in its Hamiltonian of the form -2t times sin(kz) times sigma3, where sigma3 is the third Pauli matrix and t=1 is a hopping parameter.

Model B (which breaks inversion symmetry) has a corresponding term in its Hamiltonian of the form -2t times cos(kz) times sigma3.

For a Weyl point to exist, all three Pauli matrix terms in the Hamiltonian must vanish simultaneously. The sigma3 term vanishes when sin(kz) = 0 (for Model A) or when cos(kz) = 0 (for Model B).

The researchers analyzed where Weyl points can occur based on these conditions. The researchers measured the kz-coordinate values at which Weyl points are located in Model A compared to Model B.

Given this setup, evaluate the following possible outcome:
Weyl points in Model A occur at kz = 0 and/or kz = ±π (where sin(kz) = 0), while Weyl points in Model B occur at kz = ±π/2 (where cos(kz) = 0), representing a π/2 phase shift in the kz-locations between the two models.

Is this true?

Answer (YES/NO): YES